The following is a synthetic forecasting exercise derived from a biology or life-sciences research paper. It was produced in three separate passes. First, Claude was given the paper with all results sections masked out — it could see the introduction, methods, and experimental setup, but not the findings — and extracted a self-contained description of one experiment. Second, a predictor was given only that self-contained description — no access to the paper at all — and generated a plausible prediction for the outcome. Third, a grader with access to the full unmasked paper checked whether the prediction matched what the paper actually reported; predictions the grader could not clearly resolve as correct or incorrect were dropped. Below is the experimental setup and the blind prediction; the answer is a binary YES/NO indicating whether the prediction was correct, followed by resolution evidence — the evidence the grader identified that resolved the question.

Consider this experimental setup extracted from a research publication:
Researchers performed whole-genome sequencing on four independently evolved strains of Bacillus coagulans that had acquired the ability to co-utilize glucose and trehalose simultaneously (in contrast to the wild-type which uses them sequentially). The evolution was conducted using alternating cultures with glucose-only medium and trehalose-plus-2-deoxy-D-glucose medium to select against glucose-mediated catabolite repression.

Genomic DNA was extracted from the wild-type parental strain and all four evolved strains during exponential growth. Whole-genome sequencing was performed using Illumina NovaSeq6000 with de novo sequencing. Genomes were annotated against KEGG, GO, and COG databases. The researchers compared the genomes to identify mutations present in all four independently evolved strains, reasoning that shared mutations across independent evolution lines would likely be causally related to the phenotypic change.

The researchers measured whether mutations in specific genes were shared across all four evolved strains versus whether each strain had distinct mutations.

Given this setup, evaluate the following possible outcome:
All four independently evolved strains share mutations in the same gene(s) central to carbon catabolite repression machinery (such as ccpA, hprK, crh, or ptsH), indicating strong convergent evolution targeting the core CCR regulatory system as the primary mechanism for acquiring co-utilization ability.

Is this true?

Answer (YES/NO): YES